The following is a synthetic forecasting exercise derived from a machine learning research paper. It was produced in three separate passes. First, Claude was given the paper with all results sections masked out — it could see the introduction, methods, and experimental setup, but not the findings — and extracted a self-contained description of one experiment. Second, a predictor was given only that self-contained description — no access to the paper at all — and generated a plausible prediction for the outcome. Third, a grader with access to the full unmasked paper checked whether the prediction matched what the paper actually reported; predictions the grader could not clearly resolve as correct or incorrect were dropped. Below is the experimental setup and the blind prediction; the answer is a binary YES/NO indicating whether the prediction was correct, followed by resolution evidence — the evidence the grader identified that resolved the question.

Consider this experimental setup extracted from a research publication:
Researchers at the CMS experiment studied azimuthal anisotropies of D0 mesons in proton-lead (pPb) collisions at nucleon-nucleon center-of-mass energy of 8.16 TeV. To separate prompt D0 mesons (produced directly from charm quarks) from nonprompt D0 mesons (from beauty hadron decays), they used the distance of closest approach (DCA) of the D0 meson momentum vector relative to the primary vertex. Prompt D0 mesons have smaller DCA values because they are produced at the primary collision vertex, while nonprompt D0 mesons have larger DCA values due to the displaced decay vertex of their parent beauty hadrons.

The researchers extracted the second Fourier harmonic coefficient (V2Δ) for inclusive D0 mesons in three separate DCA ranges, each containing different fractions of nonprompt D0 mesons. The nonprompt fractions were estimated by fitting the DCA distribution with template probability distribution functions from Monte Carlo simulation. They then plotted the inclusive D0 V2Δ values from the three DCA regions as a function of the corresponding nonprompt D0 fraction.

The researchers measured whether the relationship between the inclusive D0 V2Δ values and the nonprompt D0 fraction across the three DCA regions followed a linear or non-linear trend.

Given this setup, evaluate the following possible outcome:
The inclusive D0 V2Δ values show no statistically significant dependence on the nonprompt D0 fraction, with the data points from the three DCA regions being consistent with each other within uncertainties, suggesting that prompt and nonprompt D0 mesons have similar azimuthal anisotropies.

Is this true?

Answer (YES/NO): NO